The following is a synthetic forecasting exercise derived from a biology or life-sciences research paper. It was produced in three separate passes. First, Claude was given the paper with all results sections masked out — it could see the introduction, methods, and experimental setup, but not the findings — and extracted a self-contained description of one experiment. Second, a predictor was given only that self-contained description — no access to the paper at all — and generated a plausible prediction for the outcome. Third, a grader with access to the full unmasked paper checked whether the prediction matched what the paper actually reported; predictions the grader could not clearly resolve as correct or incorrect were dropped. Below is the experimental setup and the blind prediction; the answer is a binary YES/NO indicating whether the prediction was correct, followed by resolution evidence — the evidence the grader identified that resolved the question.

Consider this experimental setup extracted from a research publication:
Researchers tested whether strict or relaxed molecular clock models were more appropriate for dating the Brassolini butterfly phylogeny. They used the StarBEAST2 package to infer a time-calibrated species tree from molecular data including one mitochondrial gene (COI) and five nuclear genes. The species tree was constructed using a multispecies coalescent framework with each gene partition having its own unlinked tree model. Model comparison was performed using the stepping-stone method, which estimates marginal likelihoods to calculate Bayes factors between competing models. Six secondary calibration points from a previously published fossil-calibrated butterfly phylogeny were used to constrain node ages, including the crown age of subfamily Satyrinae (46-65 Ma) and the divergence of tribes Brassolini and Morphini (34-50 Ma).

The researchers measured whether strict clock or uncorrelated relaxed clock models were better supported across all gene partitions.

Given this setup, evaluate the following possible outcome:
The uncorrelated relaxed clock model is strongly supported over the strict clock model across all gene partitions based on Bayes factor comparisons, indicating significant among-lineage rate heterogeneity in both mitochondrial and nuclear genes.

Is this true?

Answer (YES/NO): YES